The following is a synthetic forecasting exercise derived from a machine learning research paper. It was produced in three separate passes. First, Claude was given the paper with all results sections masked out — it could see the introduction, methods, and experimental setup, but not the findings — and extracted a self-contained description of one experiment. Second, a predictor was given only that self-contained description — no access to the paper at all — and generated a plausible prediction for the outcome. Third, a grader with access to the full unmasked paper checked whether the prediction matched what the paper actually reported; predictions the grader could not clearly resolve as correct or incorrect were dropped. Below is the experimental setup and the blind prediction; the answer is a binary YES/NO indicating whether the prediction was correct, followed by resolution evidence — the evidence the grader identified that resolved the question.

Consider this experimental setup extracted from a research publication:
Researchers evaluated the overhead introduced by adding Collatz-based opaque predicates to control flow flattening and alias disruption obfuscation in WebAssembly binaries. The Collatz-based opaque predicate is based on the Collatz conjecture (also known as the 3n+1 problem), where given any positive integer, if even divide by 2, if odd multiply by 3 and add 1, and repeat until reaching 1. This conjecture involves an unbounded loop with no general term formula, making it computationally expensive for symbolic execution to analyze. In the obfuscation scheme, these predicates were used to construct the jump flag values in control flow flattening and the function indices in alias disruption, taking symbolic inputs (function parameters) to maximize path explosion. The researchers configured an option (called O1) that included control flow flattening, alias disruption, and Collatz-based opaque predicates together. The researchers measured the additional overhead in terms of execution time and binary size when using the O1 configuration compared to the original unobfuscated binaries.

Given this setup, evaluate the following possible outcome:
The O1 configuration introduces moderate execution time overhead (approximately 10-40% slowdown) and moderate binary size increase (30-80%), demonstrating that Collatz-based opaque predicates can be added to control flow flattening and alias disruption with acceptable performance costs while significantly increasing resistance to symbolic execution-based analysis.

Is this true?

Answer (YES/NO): NO